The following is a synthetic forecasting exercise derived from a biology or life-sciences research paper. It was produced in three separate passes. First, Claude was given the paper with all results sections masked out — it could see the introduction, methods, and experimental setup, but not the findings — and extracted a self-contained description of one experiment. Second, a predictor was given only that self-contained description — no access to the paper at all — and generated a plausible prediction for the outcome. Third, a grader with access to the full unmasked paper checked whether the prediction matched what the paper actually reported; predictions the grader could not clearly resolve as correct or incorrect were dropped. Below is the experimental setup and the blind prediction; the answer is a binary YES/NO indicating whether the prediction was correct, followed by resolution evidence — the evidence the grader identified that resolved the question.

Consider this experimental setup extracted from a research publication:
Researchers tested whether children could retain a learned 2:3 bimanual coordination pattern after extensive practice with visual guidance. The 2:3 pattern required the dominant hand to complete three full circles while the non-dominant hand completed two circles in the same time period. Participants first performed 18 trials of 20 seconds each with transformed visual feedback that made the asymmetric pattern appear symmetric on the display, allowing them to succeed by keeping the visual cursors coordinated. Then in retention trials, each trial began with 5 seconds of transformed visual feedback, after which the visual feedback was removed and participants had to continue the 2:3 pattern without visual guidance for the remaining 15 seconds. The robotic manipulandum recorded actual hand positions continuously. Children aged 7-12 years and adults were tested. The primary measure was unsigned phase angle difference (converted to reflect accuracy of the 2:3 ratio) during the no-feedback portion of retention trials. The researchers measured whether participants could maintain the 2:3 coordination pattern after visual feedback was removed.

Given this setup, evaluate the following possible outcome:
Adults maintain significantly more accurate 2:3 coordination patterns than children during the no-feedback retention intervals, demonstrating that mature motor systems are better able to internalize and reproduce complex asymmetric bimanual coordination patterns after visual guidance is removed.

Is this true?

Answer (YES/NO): NO